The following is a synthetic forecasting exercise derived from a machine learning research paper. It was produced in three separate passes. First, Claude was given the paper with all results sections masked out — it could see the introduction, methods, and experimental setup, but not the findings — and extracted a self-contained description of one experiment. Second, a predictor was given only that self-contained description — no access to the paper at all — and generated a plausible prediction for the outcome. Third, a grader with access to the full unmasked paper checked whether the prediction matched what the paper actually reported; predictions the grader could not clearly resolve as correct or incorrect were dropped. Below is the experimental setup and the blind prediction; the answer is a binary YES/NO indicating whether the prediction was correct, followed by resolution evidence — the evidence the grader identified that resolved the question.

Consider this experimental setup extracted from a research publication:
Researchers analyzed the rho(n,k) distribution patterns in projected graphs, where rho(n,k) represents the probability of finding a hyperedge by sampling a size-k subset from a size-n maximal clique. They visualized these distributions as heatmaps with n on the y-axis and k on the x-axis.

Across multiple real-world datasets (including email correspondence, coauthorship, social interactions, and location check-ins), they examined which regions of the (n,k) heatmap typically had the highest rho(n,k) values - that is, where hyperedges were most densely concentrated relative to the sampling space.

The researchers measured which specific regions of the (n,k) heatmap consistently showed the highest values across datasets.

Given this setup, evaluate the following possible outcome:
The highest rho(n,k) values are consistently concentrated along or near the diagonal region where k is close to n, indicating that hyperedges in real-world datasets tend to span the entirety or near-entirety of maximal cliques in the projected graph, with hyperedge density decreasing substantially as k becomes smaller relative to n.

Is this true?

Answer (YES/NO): NO